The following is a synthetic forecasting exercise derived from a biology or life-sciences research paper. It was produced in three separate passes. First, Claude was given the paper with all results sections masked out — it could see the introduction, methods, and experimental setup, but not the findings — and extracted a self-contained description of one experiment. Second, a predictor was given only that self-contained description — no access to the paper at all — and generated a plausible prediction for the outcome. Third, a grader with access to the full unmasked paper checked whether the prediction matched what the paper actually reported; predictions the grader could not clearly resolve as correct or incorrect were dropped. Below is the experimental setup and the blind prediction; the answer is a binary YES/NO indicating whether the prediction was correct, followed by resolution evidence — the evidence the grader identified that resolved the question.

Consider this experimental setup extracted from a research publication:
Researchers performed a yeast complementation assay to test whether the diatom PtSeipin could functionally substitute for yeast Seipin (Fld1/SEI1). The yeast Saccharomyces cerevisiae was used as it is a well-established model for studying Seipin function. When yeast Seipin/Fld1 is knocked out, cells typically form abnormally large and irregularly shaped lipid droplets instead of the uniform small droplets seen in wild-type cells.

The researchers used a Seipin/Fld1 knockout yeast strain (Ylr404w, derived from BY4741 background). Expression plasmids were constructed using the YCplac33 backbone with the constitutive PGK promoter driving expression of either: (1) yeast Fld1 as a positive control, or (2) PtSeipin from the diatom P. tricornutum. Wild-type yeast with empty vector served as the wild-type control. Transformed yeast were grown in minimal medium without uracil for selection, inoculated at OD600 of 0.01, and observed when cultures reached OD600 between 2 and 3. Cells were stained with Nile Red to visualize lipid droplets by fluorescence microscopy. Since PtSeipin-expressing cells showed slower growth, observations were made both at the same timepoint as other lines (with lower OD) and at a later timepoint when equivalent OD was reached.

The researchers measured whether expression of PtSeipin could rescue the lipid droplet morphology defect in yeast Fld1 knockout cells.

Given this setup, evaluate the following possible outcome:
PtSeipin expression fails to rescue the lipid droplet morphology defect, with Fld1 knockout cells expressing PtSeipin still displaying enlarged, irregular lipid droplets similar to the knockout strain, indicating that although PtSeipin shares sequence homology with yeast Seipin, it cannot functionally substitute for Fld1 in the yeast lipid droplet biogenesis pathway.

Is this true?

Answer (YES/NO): NO